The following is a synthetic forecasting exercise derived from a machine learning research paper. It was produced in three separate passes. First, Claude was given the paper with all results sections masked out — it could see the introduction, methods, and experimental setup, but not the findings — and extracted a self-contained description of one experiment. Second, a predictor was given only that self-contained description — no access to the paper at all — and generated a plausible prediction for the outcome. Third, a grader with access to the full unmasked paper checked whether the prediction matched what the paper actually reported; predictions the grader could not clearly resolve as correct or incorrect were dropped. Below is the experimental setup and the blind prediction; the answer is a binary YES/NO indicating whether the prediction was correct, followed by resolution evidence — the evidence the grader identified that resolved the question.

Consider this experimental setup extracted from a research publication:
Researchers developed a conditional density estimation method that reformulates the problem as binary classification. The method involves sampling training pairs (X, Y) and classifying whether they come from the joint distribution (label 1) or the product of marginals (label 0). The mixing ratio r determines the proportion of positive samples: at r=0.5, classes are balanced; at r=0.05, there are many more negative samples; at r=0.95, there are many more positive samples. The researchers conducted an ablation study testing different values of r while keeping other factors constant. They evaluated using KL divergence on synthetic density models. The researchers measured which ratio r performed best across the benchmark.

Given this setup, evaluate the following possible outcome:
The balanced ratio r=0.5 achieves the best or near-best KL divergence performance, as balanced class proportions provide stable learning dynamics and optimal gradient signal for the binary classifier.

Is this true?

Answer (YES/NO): NO